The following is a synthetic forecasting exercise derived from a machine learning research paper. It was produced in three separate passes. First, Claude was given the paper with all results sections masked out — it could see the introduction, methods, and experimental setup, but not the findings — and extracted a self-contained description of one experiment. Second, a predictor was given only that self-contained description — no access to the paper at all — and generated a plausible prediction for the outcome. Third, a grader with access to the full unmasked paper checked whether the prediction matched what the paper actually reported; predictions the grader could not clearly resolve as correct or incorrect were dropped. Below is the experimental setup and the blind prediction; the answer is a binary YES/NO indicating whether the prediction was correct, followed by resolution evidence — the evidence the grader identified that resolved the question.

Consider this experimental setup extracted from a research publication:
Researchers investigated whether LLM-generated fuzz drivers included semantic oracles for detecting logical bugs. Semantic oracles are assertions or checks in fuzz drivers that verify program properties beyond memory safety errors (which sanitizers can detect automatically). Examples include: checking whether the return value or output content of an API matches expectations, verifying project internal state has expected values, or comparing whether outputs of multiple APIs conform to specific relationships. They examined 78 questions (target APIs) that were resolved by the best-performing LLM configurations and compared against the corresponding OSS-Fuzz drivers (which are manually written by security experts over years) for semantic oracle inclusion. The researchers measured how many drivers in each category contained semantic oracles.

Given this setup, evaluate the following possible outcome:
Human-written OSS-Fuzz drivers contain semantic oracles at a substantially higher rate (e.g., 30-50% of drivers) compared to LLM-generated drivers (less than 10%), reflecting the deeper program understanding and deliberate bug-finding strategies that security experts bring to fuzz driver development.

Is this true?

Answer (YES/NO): NO